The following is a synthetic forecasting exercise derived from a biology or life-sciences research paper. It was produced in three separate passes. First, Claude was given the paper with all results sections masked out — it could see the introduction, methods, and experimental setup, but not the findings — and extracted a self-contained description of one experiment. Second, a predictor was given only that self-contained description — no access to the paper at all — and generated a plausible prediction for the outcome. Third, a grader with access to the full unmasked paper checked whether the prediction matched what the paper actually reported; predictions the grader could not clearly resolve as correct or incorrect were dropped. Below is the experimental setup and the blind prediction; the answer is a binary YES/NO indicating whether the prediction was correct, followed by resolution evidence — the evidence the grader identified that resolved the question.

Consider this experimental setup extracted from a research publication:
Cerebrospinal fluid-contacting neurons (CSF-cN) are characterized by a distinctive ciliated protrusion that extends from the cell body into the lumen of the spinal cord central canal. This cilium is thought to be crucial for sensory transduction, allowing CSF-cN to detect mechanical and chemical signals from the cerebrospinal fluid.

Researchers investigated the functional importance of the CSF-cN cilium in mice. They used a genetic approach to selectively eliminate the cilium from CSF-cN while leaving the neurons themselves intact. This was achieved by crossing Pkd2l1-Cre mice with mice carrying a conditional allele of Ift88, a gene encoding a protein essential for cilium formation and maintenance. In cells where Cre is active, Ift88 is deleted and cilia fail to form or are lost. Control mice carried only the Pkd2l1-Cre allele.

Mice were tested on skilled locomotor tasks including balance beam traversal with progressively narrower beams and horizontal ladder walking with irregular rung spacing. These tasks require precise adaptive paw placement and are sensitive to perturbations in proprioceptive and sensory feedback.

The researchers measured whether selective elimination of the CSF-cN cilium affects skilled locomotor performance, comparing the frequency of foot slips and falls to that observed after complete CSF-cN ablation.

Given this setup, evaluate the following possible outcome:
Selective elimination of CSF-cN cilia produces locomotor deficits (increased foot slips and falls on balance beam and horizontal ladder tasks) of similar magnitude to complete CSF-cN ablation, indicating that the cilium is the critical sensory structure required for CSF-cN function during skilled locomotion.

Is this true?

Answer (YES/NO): YES